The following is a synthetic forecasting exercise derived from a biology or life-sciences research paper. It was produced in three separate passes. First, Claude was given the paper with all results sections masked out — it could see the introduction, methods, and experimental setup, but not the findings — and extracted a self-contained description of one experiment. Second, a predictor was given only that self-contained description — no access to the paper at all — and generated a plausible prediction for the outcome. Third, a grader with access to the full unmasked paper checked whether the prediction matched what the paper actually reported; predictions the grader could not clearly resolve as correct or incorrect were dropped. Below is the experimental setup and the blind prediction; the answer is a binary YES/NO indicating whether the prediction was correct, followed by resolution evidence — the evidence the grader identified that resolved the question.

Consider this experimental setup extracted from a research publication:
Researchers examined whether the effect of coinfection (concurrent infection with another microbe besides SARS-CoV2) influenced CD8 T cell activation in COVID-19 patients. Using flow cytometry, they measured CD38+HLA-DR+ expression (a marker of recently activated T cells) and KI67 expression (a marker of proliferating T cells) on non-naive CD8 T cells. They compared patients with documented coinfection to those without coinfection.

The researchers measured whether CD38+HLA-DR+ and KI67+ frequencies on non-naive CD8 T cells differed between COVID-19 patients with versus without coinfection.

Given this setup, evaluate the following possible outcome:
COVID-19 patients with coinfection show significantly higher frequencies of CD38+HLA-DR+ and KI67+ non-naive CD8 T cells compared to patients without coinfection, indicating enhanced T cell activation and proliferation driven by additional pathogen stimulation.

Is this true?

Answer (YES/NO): NO